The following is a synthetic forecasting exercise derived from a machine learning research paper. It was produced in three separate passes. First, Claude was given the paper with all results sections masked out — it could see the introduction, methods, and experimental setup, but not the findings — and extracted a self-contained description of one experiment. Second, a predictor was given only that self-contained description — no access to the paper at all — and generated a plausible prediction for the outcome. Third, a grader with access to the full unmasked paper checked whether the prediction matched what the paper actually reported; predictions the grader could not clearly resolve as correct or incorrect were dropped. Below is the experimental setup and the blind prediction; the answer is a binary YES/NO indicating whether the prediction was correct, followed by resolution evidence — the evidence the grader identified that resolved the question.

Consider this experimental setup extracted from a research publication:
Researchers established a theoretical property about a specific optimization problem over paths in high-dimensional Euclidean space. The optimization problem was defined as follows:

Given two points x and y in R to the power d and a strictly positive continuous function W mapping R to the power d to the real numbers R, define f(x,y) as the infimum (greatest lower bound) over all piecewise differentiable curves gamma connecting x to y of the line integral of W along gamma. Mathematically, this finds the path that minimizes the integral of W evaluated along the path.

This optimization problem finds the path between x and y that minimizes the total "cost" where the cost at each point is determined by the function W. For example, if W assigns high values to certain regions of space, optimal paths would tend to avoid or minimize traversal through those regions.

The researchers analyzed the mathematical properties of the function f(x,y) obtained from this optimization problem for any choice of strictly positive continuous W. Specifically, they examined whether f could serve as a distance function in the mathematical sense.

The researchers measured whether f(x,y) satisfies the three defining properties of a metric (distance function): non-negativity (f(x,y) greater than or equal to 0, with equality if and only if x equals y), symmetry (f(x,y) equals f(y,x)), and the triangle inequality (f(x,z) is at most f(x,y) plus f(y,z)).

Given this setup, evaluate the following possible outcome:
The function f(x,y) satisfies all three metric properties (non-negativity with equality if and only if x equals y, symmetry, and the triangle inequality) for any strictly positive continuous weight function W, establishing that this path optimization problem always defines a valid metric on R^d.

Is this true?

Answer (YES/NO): YES